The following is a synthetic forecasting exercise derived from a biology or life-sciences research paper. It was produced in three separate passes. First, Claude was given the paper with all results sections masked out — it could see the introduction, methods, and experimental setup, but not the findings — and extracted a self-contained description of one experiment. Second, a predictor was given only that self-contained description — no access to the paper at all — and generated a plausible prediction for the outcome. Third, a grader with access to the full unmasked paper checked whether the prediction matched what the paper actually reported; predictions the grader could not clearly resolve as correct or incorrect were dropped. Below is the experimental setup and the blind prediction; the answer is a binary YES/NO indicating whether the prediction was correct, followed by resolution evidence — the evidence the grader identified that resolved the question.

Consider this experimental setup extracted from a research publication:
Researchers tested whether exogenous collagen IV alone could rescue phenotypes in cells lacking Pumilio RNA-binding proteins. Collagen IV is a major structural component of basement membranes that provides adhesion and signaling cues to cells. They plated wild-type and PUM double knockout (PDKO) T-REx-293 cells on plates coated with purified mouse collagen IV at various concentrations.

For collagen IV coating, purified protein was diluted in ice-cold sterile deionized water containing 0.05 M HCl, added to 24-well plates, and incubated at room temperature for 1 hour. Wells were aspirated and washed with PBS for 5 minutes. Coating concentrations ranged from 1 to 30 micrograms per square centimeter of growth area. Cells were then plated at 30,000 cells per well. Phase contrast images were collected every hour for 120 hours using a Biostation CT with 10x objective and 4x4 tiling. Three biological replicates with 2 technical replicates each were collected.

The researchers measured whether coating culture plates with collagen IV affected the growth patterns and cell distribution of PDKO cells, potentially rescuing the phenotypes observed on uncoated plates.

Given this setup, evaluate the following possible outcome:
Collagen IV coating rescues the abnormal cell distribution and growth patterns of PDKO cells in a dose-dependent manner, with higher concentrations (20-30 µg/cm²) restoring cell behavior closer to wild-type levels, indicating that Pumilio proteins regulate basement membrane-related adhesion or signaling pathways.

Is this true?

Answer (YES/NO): NO